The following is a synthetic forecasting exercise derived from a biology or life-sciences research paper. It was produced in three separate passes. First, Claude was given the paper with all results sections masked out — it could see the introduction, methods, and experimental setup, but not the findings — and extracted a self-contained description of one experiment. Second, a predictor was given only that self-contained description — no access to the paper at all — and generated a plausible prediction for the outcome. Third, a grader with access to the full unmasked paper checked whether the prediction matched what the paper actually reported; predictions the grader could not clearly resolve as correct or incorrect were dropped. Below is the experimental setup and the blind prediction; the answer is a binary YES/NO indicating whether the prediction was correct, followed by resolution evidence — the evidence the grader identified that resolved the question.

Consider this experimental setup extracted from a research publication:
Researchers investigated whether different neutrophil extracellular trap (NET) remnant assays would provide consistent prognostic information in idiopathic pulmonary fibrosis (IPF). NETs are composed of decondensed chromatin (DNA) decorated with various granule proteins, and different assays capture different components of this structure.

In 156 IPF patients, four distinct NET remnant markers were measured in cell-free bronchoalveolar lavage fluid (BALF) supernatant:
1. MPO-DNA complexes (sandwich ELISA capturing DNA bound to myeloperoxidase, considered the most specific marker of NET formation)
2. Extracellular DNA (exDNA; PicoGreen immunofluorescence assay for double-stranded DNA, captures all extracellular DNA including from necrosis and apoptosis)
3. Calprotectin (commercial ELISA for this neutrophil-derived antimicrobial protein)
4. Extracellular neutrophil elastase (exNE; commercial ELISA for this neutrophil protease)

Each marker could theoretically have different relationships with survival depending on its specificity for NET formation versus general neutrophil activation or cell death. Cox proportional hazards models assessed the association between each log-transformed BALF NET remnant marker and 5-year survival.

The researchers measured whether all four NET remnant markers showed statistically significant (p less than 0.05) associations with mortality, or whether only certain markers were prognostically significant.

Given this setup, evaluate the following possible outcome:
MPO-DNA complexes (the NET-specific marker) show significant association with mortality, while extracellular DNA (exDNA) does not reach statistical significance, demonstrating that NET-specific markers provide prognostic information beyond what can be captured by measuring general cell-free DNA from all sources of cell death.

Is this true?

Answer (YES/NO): NO